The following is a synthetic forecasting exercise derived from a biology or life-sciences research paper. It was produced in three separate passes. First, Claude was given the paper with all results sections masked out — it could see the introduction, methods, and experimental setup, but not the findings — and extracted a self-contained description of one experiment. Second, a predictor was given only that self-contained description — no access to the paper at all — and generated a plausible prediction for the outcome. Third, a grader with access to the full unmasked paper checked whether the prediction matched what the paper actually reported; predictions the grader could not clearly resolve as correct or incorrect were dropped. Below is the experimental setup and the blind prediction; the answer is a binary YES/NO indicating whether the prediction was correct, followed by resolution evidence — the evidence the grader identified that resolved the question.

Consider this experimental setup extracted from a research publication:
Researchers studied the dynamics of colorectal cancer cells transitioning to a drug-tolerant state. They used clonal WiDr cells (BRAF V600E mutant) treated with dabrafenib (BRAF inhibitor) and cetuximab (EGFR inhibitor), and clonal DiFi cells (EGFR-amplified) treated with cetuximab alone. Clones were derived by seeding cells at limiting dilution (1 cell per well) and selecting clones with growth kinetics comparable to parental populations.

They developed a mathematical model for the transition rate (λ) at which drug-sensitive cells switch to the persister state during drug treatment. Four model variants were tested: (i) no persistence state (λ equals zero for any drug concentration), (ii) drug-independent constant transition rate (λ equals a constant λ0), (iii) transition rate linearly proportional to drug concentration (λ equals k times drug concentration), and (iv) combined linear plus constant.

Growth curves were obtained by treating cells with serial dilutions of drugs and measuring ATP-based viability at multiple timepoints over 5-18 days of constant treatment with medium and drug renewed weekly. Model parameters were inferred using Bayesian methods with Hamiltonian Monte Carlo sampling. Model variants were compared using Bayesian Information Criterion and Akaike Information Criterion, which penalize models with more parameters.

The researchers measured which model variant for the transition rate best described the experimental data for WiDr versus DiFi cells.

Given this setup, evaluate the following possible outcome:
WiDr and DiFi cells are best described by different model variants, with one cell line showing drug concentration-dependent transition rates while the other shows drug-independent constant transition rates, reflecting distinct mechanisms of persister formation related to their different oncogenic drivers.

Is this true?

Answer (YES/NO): YES